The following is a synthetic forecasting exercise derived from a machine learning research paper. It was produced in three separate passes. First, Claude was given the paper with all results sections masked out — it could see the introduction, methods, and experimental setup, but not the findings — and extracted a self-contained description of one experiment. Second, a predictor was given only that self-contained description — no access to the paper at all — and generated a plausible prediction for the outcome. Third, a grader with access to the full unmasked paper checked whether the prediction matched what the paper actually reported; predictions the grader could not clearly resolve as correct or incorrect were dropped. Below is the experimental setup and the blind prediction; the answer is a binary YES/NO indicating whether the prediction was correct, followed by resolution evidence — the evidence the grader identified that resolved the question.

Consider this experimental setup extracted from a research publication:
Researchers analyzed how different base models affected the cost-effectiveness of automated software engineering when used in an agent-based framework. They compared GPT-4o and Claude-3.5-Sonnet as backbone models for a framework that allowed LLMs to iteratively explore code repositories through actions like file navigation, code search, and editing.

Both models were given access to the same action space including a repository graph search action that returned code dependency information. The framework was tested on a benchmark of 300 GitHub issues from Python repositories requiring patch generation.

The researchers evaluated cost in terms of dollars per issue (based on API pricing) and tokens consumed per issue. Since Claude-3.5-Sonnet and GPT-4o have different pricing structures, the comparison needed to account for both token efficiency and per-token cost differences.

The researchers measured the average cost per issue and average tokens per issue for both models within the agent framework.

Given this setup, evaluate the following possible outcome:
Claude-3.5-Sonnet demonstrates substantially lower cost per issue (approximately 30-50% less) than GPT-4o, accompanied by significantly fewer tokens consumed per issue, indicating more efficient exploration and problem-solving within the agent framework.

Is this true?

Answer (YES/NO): NO